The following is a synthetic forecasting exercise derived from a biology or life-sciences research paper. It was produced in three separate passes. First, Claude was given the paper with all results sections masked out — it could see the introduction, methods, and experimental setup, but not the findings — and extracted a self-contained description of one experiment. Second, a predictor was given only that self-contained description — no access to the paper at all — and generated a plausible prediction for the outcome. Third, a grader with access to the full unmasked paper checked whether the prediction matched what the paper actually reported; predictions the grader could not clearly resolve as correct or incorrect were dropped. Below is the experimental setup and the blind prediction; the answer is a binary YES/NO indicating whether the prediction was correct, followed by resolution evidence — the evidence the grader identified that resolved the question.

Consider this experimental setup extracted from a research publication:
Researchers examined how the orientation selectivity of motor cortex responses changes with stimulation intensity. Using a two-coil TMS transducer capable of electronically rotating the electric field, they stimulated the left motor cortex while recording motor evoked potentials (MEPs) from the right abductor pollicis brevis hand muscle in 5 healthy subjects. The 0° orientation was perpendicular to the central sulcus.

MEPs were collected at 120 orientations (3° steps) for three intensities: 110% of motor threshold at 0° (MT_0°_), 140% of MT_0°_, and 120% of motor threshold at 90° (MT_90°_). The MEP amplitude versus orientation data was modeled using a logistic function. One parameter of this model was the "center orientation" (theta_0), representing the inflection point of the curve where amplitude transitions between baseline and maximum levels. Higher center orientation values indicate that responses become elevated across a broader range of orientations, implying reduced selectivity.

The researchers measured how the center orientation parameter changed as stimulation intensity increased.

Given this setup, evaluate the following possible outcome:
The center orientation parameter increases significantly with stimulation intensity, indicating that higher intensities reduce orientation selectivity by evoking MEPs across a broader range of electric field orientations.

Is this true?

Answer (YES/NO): YES